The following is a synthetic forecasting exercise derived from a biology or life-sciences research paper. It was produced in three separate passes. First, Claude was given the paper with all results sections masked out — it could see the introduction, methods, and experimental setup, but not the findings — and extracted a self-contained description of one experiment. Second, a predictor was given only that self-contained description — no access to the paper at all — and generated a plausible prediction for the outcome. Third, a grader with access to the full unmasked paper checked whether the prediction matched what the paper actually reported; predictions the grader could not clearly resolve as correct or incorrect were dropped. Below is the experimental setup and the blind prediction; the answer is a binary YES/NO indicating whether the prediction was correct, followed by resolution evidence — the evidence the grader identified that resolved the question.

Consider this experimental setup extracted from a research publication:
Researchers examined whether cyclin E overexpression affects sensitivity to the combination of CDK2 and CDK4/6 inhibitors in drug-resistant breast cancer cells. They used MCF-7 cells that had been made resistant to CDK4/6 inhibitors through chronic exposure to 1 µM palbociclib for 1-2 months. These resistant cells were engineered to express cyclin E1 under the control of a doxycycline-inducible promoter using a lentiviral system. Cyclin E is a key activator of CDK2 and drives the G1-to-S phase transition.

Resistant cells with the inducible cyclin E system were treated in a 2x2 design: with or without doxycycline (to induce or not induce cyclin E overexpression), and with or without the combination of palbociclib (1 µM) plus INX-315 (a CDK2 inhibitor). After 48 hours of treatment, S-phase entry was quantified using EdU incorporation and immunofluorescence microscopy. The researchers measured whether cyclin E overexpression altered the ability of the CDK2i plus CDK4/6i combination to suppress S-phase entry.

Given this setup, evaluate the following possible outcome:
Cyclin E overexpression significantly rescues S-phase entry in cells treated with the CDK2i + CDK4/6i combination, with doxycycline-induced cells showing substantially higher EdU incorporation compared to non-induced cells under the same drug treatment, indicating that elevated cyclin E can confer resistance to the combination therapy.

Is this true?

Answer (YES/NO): YES